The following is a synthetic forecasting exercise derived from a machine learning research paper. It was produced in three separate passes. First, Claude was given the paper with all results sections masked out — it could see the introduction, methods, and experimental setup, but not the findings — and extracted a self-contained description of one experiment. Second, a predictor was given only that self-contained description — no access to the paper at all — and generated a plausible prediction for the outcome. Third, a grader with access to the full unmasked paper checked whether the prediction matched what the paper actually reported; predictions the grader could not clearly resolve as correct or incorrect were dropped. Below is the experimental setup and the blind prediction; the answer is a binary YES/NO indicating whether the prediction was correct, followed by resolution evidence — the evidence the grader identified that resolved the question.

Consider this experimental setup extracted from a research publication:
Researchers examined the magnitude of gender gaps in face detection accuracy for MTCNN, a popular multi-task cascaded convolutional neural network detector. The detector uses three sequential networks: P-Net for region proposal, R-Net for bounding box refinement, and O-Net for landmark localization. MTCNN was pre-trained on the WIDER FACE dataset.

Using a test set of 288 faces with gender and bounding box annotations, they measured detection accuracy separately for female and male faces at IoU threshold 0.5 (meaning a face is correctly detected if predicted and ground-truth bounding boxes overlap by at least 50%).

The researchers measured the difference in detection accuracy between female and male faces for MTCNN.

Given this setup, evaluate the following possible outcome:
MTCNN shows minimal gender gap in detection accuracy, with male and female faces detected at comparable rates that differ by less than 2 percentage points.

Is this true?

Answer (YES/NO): NO